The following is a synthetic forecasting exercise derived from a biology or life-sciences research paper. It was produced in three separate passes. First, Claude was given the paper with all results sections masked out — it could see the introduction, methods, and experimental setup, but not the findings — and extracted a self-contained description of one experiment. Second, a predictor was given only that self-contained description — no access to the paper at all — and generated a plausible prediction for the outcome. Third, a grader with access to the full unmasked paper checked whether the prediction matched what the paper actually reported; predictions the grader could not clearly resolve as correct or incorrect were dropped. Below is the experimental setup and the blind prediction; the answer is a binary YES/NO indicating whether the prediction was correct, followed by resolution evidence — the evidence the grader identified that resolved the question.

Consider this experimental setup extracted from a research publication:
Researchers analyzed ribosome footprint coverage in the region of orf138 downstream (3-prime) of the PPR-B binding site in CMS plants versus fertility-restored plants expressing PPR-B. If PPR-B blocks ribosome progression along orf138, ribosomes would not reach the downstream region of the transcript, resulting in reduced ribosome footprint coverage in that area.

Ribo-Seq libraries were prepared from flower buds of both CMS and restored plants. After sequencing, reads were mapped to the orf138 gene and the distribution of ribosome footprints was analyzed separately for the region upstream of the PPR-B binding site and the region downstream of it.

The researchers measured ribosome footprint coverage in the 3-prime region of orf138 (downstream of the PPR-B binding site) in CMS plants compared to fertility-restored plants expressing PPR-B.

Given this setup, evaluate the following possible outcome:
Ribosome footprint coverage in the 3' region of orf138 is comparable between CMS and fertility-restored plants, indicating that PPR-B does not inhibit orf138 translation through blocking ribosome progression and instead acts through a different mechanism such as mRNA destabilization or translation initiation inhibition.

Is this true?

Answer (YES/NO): NO